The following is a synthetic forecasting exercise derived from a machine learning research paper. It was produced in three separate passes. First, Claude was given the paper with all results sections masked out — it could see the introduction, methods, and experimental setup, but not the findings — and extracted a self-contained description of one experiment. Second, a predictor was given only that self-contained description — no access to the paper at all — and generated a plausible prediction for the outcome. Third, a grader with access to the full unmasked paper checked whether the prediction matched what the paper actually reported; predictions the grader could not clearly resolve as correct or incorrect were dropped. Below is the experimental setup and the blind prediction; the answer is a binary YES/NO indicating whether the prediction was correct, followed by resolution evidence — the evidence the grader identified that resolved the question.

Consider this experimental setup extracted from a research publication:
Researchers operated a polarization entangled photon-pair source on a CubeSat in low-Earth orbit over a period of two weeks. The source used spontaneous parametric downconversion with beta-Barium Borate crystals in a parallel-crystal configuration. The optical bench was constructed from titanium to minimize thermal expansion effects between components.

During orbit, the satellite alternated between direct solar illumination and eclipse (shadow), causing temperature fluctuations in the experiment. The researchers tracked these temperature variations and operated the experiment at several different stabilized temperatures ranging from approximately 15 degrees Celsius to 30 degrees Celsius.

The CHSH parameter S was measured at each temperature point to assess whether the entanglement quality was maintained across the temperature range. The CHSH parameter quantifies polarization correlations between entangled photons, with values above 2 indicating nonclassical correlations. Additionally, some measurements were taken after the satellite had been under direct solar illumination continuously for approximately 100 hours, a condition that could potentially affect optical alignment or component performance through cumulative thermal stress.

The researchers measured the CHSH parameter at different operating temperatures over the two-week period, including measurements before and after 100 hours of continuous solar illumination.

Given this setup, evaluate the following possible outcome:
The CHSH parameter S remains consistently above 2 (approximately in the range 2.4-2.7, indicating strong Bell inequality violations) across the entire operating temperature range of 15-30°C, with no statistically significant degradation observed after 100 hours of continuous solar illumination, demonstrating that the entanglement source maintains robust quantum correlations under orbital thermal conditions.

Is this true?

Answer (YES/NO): NO